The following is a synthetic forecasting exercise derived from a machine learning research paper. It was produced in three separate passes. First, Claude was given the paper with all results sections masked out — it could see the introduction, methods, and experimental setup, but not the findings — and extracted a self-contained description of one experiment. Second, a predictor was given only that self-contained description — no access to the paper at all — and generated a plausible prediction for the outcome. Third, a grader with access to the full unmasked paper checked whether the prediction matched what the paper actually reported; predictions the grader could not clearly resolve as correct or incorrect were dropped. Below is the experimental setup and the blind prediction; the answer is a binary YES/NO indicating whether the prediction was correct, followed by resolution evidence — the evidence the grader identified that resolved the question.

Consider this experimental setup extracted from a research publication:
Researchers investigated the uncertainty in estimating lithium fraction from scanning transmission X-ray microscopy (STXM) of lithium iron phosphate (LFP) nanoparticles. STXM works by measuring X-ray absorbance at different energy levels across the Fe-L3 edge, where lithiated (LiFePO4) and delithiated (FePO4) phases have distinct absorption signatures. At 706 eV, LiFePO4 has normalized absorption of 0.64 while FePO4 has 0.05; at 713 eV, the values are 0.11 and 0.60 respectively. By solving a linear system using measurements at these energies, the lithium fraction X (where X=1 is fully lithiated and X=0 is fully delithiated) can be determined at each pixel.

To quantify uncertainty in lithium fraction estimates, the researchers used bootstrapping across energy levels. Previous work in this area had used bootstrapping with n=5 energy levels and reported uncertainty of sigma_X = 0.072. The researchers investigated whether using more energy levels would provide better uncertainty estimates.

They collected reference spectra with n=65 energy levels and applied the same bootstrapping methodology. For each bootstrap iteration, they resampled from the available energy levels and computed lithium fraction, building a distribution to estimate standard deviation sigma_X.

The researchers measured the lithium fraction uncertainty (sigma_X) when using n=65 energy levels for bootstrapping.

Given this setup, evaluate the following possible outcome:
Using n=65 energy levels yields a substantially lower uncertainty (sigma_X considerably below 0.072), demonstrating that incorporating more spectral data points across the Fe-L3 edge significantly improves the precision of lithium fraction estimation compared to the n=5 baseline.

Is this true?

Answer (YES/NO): YES